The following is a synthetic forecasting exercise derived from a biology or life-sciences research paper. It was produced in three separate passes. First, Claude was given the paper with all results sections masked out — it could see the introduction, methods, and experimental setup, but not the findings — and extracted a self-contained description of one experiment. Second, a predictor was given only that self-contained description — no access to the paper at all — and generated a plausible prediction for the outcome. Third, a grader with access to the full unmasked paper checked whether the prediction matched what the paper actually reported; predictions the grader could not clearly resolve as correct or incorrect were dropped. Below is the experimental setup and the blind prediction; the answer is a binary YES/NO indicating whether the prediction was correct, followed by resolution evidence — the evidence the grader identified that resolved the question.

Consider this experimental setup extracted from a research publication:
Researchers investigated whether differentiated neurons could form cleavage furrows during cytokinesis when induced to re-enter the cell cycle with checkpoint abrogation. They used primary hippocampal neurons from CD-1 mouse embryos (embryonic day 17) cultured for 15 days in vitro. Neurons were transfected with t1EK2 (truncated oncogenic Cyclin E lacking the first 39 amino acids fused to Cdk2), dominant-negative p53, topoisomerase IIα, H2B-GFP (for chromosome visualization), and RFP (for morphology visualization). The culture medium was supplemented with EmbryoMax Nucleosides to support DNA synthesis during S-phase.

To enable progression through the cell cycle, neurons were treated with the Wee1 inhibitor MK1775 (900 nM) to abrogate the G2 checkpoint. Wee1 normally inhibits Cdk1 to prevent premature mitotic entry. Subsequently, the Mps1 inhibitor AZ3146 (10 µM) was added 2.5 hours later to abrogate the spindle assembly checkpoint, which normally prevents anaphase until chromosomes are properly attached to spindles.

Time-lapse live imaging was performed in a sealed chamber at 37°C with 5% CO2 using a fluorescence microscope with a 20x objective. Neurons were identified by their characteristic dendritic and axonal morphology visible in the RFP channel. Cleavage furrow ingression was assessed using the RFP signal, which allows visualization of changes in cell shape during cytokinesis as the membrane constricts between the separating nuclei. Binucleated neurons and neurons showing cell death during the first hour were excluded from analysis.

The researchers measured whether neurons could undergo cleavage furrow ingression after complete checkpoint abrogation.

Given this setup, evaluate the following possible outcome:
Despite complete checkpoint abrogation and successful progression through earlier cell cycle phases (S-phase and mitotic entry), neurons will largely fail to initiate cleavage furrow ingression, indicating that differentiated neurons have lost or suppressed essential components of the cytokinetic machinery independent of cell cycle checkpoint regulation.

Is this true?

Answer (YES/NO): NO